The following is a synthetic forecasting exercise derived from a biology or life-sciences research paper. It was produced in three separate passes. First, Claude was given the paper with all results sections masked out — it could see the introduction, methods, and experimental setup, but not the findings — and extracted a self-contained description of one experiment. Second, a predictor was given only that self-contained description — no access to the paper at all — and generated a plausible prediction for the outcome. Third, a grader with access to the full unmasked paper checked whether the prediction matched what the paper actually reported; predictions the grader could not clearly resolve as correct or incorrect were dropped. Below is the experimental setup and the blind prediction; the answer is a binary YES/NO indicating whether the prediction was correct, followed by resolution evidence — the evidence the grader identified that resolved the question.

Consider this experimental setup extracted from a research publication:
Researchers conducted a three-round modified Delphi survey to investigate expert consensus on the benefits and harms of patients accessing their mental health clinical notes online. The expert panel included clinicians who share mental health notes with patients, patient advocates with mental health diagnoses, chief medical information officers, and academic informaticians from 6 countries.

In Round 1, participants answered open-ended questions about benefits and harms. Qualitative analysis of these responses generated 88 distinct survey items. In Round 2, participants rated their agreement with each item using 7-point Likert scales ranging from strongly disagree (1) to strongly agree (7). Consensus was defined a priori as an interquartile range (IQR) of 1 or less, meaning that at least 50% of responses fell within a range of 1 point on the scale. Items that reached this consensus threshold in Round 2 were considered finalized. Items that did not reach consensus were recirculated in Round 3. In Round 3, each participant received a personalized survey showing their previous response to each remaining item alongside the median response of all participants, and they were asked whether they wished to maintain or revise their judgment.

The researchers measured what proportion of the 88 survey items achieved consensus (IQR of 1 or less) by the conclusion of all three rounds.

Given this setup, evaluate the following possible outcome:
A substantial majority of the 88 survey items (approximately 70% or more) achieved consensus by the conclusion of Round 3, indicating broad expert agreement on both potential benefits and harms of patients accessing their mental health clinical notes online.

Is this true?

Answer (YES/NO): YES